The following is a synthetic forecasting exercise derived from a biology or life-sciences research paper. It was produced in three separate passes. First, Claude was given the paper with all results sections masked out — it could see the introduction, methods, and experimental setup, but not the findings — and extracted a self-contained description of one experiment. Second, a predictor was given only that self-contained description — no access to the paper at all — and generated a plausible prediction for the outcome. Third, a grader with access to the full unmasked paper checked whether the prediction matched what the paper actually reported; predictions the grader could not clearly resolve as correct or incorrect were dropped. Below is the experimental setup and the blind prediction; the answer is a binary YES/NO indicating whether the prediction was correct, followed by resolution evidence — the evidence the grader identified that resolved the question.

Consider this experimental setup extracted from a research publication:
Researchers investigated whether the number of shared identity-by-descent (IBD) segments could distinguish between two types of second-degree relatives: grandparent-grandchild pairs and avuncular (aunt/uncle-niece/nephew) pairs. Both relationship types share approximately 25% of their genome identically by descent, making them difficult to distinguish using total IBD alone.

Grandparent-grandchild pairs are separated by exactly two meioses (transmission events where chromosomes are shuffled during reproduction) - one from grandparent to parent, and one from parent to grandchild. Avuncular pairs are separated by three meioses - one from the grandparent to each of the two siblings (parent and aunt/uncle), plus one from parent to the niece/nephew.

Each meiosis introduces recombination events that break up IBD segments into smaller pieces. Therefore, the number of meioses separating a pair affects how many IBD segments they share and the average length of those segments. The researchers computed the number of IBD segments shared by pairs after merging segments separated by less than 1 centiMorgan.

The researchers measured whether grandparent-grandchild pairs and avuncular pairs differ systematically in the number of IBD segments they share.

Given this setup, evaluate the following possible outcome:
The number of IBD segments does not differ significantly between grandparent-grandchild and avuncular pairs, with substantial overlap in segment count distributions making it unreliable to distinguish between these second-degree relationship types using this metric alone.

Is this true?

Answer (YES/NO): NO